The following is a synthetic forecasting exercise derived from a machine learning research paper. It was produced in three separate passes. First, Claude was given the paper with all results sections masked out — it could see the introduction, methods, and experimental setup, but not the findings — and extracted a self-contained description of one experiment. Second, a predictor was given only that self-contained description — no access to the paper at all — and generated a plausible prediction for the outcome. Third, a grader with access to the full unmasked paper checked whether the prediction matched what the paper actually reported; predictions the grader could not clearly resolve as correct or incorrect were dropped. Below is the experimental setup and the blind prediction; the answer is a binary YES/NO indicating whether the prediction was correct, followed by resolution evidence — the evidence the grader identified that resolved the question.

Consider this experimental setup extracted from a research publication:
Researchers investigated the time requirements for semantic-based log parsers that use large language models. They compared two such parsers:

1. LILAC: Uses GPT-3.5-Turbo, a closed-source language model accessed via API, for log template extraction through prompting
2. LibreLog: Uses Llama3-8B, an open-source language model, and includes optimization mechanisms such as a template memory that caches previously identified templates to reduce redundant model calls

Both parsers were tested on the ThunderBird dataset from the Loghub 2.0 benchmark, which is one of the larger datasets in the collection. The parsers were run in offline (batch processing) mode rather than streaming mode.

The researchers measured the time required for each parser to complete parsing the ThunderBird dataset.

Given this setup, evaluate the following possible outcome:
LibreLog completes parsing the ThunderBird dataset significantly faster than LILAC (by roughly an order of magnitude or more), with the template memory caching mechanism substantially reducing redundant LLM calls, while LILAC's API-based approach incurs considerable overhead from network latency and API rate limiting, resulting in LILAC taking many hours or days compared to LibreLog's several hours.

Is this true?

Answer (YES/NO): NO